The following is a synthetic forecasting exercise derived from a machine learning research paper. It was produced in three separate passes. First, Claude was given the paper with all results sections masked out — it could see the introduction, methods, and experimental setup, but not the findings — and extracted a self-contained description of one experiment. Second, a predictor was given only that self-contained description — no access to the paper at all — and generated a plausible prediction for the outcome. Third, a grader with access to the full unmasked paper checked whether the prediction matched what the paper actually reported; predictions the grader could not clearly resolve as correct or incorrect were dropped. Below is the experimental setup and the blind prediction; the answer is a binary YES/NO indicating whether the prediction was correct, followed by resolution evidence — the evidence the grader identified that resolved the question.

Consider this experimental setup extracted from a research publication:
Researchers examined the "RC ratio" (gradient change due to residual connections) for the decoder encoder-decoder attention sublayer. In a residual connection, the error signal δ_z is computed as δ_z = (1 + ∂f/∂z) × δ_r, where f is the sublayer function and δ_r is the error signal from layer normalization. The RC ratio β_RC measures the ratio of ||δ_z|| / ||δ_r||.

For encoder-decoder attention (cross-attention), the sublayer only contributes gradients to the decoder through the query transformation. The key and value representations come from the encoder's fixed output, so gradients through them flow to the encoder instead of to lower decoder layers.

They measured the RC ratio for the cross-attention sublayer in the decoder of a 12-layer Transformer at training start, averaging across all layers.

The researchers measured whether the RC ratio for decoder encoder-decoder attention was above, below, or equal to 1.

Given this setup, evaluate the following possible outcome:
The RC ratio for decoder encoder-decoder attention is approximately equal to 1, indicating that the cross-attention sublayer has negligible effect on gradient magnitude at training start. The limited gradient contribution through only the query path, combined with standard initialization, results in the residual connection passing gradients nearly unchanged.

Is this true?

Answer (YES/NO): YES